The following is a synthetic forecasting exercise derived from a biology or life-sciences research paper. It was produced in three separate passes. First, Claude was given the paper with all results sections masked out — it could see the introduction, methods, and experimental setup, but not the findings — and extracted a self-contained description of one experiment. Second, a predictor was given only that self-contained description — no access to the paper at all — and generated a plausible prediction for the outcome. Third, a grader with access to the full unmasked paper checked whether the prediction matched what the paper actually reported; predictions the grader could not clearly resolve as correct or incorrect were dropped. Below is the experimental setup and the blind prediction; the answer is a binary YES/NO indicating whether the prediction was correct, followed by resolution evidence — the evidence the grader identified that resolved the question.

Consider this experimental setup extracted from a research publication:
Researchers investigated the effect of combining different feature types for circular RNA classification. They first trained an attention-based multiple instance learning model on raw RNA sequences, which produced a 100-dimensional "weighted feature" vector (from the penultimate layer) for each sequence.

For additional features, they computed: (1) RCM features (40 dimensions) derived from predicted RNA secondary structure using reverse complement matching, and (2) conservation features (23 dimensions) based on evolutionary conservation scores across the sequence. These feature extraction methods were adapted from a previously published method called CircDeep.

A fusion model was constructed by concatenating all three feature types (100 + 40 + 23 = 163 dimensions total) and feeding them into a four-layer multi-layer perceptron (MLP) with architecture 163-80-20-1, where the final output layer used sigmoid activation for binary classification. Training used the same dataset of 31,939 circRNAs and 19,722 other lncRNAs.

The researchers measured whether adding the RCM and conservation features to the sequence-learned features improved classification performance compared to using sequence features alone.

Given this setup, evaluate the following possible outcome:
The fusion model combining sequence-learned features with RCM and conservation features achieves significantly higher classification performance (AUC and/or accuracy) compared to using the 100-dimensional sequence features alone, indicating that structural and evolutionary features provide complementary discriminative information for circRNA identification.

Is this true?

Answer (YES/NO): YES